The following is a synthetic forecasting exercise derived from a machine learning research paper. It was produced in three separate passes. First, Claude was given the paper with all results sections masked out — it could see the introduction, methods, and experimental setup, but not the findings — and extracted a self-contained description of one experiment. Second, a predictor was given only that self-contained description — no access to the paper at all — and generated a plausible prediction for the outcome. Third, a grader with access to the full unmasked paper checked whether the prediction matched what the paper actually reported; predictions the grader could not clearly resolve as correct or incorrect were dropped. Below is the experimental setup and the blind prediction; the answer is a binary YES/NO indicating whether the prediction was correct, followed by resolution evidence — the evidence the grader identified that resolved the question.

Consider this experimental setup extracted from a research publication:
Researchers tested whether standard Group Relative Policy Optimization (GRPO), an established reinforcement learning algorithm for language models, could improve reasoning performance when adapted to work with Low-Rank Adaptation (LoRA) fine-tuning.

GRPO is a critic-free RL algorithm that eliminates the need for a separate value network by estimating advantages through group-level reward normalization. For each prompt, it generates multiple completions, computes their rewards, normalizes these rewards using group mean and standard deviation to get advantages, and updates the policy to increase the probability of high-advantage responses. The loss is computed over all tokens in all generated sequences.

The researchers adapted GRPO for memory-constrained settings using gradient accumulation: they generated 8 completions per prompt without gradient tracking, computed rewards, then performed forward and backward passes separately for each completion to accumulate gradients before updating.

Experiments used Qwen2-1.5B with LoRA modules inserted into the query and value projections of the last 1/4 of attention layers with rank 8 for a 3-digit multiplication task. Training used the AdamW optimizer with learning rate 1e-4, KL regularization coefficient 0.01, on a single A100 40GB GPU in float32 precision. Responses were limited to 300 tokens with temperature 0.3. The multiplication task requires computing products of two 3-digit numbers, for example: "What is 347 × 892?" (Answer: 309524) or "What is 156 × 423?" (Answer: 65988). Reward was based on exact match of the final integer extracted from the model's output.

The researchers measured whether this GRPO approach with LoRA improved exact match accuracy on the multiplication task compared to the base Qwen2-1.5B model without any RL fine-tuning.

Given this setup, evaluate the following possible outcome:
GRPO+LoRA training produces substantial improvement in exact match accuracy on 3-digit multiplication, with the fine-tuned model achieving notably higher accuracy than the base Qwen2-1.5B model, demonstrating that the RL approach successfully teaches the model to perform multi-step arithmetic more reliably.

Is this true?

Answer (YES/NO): NO